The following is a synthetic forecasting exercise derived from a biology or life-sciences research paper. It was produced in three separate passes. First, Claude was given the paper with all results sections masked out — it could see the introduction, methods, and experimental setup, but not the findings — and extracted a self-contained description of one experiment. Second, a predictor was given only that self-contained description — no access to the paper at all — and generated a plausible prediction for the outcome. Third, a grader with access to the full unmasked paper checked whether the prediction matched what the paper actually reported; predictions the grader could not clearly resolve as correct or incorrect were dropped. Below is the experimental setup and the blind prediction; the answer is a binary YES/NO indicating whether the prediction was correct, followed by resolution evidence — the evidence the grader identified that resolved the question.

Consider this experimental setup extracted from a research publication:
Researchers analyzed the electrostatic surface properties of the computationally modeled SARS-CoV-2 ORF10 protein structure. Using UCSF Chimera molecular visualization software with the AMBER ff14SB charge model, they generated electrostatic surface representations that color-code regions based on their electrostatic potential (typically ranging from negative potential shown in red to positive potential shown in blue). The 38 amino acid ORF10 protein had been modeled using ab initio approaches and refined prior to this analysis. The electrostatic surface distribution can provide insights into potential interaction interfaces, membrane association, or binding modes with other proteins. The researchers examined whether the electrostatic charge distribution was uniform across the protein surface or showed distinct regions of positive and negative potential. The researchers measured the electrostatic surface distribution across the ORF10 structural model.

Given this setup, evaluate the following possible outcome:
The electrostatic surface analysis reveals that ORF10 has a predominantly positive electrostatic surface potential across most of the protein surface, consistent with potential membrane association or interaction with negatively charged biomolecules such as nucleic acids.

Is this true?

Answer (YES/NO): NO